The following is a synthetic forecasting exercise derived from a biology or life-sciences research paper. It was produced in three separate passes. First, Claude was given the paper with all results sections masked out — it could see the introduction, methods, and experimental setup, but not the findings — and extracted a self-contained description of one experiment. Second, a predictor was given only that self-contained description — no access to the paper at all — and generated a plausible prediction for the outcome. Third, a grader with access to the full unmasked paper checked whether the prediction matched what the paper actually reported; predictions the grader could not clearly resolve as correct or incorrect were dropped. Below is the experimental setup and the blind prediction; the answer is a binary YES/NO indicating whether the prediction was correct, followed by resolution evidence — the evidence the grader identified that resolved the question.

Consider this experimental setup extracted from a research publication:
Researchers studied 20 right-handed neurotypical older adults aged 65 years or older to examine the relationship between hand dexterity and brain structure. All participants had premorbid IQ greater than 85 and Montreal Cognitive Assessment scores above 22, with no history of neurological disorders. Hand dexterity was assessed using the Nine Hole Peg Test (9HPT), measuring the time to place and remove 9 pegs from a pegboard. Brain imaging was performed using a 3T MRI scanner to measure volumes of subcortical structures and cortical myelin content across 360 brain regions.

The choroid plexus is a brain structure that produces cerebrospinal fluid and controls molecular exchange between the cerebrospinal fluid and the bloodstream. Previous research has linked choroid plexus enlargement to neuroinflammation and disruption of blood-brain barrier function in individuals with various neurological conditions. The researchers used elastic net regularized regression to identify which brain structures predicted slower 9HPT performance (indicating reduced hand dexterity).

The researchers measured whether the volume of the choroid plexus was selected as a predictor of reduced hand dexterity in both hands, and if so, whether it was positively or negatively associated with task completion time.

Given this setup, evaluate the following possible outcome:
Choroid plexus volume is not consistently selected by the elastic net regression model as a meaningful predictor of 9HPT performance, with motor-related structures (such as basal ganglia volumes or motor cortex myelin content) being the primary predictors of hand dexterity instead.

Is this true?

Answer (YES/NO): NO